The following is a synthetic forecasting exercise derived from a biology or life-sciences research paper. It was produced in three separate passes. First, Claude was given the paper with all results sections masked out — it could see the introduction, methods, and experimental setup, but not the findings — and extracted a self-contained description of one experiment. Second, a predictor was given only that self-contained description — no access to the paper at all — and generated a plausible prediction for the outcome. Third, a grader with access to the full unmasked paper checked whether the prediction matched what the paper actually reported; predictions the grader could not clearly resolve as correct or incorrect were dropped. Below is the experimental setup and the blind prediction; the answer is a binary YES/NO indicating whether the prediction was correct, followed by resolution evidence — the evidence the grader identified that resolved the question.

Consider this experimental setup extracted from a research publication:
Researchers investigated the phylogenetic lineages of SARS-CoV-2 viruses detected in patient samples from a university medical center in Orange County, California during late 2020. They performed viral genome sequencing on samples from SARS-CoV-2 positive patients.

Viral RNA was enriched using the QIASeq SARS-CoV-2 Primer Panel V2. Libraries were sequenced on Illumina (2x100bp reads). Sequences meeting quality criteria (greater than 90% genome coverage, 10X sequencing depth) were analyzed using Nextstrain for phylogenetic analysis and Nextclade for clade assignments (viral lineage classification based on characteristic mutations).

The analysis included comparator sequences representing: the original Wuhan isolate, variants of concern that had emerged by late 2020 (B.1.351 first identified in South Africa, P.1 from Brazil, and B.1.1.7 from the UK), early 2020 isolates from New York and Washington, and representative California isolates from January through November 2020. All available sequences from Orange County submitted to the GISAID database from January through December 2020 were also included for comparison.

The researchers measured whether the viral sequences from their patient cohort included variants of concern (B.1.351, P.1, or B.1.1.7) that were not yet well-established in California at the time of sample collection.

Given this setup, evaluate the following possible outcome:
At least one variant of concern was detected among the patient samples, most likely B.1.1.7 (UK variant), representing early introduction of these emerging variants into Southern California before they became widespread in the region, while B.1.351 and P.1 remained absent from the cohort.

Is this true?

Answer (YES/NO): NO